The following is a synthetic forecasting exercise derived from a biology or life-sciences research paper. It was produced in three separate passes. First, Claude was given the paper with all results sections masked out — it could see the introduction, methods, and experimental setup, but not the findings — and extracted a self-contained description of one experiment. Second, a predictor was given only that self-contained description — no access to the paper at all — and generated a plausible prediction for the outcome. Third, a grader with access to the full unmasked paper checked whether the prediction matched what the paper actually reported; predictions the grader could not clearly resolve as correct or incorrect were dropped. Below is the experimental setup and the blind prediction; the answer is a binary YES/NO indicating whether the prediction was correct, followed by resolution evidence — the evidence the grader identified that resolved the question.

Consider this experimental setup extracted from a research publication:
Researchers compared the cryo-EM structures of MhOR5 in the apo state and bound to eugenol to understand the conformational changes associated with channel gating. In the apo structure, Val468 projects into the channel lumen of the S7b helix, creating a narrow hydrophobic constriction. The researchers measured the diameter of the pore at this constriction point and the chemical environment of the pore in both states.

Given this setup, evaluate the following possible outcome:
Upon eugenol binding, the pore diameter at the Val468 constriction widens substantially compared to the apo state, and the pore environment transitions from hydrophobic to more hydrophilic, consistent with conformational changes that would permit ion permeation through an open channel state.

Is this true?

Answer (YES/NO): YES